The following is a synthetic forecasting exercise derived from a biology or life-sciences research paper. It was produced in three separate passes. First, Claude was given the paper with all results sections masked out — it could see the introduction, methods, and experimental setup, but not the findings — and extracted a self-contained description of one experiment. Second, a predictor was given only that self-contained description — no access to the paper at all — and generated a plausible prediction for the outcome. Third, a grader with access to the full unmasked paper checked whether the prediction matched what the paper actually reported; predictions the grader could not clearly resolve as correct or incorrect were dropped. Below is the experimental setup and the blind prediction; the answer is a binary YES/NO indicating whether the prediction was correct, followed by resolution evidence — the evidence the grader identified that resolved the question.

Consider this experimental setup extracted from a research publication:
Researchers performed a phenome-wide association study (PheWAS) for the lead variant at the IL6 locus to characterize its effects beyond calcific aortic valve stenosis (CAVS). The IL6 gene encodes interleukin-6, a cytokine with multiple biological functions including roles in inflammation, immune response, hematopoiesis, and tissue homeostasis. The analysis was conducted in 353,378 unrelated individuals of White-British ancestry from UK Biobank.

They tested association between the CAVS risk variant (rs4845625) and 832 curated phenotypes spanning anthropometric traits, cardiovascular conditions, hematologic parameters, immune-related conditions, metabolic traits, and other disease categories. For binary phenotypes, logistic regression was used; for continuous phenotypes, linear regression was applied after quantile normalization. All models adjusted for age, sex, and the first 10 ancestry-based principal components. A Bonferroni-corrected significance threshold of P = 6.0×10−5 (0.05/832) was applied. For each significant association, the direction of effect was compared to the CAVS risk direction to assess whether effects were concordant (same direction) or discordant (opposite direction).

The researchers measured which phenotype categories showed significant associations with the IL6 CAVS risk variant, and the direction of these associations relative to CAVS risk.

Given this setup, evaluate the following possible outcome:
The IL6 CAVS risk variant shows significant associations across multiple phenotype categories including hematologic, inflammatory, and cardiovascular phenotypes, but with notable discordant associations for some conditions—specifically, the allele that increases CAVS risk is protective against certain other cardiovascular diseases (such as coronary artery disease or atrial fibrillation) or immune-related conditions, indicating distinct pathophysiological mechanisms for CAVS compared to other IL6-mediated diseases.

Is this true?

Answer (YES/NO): NO